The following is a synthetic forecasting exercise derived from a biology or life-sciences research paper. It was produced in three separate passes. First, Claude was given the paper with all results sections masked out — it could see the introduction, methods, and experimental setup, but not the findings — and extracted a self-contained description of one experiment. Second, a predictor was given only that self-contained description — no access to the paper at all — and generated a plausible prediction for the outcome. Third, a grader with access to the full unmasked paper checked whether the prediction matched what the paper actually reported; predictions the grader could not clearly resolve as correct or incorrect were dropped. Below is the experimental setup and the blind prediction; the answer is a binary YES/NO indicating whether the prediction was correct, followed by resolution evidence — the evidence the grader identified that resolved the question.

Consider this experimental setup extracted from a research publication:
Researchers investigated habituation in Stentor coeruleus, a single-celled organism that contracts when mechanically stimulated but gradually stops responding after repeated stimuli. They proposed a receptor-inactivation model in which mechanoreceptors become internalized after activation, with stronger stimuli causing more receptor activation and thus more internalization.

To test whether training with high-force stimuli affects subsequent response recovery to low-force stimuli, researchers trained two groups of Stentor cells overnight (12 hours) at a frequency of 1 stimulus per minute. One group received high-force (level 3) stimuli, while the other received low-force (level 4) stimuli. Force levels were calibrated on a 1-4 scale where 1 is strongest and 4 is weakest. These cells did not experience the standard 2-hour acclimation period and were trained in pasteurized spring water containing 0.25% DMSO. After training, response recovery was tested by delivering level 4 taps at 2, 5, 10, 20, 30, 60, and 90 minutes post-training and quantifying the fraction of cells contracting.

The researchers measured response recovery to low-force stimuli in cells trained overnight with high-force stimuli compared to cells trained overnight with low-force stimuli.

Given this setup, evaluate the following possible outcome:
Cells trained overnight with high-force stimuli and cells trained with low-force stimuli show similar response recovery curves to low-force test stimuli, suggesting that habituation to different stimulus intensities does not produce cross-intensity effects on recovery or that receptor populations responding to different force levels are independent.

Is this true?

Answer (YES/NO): NO